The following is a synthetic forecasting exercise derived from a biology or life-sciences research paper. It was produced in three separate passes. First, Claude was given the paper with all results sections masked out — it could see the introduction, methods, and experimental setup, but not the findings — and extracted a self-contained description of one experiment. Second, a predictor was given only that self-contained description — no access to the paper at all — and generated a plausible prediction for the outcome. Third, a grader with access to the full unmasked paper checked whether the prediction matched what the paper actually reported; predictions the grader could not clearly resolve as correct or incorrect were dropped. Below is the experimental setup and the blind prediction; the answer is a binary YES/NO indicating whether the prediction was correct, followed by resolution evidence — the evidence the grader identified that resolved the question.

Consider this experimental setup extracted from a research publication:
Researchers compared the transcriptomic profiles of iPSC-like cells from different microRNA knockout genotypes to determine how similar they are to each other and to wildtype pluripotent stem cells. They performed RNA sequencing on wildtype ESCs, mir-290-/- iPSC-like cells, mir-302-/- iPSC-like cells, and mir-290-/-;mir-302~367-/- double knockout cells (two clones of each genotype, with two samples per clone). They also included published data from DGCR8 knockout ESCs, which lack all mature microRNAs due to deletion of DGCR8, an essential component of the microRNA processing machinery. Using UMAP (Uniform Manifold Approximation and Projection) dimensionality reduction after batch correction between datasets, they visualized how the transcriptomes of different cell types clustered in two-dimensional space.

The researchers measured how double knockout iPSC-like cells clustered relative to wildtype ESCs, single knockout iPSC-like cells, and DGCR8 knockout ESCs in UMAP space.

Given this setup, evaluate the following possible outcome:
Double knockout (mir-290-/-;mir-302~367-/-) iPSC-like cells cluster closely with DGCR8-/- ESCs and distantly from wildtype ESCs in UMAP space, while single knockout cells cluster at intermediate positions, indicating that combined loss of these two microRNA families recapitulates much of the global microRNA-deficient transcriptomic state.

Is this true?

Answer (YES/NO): NO